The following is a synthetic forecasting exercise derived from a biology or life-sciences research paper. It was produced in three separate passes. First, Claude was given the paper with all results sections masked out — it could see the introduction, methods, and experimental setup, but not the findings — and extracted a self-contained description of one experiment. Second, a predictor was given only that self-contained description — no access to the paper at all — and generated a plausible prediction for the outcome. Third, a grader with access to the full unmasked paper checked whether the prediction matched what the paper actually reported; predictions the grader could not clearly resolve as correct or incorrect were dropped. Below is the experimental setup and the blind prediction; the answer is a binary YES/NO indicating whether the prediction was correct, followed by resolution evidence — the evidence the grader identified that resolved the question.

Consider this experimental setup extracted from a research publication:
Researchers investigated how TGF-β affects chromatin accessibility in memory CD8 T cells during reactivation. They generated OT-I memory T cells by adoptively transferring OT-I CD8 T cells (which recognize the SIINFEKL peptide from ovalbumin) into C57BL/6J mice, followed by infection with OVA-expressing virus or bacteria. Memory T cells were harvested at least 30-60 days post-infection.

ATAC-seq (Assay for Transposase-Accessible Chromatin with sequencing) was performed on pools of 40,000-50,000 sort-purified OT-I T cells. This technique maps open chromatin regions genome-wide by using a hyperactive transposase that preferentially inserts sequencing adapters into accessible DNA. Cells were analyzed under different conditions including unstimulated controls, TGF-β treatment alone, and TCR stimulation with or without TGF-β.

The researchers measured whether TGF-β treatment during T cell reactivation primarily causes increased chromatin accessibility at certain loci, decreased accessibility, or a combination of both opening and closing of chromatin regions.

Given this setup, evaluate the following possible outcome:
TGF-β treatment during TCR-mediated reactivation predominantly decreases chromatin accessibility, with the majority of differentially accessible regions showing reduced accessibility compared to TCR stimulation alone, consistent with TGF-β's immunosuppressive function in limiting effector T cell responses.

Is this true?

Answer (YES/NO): NO